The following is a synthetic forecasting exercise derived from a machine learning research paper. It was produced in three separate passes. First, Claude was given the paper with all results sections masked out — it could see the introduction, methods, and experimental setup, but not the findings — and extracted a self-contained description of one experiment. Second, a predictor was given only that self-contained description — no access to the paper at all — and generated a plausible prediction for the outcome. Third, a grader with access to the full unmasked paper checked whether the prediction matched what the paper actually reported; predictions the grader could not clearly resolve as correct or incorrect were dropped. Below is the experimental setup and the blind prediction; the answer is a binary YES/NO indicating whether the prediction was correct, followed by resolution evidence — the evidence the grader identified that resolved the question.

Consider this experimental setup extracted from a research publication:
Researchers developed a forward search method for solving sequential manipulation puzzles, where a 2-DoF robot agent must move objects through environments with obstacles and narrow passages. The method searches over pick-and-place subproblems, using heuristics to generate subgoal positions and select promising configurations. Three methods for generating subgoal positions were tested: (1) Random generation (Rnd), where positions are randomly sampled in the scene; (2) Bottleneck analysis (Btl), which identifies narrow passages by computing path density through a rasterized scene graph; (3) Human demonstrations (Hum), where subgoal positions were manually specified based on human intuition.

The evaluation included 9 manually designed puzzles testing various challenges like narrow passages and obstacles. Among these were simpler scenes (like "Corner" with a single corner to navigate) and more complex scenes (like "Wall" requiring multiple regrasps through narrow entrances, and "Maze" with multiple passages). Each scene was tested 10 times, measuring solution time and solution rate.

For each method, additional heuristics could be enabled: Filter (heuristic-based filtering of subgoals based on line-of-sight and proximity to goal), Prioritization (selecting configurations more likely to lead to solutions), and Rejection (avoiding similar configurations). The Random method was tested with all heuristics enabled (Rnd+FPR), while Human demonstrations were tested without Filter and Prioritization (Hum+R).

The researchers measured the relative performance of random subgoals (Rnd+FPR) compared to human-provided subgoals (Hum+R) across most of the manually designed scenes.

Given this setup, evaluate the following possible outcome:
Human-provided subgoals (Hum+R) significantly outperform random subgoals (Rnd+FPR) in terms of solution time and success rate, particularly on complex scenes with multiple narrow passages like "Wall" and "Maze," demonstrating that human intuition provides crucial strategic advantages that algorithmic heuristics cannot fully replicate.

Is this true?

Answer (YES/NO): NO